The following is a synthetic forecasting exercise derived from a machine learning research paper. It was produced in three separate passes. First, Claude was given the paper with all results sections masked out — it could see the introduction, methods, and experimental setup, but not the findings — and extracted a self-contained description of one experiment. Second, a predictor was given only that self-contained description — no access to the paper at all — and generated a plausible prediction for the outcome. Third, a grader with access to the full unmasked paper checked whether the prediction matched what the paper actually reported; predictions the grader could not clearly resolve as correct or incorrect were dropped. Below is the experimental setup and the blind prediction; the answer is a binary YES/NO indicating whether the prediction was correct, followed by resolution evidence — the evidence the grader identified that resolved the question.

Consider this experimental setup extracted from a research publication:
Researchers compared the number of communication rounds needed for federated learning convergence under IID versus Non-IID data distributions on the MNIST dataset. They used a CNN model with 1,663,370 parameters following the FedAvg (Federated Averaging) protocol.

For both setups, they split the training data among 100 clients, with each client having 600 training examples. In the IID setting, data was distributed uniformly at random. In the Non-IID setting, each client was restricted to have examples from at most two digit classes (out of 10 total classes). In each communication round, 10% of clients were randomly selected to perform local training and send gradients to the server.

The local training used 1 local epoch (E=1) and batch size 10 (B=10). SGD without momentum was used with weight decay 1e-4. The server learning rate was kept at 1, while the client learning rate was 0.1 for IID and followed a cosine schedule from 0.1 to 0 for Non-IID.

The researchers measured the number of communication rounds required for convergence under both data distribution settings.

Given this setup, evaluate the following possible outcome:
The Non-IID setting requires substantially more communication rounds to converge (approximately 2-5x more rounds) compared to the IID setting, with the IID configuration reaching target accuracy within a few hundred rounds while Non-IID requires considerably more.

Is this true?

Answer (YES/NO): NO